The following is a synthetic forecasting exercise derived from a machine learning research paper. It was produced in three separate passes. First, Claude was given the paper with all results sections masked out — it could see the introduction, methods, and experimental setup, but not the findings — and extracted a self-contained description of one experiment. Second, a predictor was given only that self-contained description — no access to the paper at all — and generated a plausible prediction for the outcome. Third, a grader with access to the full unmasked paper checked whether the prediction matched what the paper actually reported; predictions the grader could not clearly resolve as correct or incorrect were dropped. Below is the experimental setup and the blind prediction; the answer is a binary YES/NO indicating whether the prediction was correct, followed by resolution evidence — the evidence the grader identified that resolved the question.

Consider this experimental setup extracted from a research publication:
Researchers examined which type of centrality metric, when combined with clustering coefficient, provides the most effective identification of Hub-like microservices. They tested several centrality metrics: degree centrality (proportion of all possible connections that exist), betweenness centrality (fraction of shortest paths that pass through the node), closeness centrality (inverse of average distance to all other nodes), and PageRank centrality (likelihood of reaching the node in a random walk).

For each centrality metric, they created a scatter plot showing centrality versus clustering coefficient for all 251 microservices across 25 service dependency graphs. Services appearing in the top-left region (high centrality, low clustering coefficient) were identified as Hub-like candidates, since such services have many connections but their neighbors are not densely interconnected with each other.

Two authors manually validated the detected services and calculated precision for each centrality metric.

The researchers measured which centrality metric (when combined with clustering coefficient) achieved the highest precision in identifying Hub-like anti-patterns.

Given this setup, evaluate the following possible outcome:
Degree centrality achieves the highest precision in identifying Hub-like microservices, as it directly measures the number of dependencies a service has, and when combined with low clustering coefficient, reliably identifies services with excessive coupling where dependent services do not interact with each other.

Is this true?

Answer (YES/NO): NO